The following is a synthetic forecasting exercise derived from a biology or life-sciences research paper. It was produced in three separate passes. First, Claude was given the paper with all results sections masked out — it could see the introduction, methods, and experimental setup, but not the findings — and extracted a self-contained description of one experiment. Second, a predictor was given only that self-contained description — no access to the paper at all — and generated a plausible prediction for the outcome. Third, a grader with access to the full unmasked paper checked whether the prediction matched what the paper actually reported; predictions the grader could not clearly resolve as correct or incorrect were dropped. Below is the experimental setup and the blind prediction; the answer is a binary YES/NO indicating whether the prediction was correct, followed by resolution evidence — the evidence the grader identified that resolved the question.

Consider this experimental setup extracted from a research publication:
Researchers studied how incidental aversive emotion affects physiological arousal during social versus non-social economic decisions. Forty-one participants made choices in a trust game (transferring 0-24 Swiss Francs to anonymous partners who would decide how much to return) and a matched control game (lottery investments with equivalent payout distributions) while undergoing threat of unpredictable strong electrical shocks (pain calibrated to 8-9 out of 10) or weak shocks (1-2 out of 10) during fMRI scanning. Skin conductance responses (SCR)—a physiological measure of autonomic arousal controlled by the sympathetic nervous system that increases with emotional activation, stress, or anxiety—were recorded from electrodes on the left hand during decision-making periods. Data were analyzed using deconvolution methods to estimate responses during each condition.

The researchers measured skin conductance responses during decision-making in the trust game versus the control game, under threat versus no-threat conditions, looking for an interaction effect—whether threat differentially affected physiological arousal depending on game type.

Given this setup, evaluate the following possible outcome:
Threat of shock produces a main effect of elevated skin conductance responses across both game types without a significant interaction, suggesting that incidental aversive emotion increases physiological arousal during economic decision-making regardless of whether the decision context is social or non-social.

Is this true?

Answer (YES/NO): YES